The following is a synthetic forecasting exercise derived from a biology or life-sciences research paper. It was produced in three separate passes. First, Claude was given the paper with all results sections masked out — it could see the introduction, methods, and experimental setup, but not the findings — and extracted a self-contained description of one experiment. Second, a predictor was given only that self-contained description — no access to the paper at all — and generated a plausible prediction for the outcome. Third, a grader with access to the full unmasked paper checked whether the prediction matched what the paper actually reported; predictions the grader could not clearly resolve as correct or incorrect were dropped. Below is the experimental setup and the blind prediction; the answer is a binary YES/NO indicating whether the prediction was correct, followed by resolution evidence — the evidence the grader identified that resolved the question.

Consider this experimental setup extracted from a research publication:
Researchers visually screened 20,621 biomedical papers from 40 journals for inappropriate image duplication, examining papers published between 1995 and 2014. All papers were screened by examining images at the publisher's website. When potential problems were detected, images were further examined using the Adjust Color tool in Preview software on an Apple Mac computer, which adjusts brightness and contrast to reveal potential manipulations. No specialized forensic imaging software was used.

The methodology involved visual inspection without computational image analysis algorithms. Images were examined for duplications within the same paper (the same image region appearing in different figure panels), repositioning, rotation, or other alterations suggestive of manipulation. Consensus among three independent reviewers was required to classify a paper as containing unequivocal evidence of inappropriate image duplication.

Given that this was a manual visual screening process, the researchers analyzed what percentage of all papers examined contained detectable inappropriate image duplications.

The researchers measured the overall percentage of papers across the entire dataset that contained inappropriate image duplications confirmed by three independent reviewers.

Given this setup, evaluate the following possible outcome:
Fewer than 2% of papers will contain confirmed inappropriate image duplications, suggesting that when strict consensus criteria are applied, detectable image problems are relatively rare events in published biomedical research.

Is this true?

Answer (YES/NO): NO